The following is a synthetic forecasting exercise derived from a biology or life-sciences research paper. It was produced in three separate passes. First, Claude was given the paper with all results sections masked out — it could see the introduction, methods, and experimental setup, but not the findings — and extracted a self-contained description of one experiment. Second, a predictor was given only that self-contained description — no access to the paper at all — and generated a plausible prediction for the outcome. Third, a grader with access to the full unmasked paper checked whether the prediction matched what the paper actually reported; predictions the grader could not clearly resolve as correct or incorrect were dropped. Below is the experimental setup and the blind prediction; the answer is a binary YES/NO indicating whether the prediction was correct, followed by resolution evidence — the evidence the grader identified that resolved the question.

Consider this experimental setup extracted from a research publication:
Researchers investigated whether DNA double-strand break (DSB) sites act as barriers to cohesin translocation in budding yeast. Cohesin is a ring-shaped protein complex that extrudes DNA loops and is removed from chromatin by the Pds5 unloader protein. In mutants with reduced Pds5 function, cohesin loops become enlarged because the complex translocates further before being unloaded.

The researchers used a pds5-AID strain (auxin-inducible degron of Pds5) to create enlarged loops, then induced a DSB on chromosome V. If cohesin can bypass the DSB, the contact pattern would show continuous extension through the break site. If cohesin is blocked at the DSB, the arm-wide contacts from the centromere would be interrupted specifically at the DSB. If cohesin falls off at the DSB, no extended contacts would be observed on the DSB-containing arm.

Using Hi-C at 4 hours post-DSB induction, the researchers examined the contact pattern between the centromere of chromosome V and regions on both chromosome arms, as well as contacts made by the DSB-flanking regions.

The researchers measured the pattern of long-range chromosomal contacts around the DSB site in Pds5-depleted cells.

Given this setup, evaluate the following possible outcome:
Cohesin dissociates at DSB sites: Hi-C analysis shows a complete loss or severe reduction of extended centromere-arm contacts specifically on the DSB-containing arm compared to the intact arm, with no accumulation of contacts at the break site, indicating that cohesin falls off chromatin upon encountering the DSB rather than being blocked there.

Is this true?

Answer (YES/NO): NO